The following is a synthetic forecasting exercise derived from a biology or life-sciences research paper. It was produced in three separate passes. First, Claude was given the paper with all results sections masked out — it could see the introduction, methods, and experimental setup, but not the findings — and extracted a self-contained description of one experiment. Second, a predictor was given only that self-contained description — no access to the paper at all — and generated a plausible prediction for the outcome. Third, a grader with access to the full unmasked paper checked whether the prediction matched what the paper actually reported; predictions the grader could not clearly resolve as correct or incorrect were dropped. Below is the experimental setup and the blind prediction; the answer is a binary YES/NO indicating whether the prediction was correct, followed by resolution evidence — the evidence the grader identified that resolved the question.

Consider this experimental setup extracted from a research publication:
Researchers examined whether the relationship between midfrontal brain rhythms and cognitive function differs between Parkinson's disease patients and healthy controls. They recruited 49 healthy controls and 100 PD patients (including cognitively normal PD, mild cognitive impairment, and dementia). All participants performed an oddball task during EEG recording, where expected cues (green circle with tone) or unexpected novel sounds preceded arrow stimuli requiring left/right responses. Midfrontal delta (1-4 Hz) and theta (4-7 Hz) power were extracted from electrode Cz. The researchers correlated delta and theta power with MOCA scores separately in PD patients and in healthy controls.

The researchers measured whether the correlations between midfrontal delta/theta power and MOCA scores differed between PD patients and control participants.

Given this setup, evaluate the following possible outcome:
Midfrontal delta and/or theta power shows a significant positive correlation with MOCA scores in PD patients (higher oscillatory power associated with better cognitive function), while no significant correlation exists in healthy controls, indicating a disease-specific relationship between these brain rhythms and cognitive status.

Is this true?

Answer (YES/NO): YES